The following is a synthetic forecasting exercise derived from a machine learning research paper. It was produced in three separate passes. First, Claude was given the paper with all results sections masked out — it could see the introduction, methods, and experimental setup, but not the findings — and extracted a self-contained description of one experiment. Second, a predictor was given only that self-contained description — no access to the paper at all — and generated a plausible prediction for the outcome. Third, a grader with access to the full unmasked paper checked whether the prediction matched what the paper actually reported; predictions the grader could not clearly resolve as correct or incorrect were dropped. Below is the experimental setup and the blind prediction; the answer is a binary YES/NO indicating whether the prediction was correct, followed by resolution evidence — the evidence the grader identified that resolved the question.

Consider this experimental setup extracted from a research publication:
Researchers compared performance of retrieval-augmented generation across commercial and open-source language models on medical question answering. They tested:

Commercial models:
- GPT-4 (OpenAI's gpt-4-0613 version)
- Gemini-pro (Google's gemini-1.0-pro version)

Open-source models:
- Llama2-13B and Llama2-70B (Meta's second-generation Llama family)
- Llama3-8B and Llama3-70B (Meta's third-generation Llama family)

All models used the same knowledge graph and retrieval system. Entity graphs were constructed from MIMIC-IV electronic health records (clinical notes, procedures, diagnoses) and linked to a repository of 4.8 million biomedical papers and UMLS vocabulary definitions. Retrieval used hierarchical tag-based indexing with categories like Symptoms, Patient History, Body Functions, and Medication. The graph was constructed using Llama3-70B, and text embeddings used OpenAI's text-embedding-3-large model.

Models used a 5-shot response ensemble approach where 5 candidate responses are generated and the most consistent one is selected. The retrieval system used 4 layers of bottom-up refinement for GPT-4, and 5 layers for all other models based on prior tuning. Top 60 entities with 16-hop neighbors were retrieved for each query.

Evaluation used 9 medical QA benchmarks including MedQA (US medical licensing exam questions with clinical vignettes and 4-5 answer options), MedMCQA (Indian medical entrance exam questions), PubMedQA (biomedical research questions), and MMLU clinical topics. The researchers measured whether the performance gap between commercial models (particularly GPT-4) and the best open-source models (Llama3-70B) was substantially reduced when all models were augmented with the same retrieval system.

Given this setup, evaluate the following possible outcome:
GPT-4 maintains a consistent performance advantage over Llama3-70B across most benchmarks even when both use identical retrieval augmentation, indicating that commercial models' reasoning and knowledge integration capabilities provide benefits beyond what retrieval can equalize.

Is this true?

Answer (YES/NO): YES